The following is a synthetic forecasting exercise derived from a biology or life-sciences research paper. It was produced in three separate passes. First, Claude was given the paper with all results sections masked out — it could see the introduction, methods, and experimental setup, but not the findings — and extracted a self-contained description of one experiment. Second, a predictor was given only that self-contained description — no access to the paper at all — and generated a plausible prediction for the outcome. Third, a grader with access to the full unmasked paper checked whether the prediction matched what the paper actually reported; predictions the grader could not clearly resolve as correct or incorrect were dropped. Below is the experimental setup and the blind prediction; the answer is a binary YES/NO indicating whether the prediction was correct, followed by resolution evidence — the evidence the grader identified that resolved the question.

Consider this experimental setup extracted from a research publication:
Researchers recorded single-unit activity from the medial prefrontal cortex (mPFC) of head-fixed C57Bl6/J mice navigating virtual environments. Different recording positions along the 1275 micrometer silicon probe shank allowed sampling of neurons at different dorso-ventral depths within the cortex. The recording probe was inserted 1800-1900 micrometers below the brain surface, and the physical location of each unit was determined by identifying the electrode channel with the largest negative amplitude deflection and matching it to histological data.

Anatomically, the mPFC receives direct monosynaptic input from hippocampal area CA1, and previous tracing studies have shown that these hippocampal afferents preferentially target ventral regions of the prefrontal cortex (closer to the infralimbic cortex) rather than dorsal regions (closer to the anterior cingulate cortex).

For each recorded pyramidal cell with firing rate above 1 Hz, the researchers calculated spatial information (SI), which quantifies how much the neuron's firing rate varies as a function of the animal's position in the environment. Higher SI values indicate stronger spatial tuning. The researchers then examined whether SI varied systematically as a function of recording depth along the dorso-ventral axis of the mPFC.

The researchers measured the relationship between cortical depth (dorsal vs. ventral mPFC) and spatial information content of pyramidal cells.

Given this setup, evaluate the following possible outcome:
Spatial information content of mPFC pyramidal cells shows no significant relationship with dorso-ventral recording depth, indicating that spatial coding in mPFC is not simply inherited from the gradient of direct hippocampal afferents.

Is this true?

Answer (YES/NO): NO